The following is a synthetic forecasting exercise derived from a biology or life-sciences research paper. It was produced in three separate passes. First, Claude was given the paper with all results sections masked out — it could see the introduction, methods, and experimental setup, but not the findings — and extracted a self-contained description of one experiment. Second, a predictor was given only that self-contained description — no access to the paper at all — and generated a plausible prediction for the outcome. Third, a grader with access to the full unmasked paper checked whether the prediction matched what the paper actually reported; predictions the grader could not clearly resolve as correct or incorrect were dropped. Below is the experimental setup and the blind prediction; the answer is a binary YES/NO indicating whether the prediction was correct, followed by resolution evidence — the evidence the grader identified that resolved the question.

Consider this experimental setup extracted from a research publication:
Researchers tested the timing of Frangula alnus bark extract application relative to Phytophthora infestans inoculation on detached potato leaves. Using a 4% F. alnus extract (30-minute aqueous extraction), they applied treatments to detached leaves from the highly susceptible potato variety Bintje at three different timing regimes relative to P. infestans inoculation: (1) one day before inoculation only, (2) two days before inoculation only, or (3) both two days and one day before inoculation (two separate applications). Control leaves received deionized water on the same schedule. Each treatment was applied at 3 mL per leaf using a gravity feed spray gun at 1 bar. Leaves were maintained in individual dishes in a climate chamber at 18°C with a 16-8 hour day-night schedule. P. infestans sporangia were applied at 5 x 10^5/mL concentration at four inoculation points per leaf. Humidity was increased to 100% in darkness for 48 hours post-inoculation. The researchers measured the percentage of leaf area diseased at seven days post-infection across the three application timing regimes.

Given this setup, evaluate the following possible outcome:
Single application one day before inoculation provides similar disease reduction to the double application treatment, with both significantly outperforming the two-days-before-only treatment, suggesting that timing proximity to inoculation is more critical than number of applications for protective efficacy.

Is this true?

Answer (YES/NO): NO